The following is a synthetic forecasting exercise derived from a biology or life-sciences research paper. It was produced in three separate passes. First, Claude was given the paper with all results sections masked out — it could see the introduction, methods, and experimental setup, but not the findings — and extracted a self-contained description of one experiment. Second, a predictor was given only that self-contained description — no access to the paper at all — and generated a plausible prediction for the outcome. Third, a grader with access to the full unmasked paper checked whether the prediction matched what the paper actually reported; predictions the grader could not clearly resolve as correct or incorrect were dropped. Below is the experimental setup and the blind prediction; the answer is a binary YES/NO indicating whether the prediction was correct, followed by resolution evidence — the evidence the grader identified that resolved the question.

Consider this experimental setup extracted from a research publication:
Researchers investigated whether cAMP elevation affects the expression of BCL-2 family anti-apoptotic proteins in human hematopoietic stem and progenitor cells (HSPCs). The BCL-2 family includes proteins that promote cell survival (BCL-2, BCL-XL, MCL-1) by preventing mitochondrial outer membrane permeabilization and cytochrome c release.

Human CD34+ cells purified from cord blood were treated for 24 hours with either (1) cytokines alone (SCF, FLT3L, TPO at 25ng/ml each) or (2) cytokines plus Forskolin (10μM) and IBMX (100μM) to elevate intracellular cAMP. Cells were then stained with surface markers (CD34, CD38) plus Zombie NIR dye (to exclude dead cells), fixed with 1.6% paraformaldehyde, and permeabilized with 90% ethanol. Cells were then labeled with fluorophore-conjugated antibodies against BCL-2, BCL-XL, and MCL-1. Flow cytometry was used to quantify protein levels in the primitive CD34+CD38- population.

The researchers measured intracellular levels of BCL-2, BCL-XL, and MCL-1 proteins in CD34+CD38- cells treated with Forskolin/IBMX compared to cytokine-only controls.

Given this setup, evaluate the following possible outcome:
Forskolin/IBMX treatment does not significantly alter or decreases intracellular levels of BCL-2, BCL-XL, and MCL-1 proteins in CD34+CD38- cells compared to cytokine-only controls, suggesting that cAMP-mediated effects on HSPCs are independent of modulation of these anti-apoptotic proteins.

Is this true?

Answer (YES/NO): NO